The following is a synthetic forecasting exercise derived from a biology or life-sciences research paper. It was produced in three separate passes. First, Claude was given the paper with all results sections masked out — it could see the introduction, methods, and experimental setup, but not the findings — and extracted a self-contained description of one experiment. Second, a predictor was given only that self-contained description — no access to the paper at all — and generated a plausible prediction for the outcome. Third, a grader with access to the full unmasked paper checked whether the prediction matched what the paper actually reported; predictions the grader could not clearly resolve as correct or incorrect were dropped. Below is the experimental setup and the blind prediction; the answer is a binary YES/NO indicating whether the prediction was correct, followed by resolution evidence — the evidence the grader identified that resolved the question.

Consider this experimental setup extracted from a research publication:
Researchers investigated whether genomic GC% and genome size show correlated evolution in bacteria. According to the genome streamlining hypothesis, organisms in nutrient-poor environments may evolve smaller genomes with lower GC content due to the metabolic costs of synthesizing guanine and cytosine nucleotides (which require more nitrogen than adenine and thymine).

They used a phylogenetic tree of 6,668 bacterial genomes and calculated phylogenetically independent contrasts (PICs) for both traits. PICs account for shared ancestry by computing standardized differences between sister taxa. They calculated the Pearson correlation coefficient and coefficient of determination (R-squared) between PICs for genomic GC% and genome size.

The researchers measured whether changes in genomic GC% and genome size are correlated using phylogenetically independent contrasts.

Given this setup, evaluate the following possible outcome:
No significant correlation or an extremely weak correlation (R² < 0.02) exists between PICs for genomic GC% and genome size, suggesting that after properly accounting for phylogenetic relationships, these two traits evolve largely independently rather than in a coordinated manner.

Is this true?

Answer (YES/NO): NO